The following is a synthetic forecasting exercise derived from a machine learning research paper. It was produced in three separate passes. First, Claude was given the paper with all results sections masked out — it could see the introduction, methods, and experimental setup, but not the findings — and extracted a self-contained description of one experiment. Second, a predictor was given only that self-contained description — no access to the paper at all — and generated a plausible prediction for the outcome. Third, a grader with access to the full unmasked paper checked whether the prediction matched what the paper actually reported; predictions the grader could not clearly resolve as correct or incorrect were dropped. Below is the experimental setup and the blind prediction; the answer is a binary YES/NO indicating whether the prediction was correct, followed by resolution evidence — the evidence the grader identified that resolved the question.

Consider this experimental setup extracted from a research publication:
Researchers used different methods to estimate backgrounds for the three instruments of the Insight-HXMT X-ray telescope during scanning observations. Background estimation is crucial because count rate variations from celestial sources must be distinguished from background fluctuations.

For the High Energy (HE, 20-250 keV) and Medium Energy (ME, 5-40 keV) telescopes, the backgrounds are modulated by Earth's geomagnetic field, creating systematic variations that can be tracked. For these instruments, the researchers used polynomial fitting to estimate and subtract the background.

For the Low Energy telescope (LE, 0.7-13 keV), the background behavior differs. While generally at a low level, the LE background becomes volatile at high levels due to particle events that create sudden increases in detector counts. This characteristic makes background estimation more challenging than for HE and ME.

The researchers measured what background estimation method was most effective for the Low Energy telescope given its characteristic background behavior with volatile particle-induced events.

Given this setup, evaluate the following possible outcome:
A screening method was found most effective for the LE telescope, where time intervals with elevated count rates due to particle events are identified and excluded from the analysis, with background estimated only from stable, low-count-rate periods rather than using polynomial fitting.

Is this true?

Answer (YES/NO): NO